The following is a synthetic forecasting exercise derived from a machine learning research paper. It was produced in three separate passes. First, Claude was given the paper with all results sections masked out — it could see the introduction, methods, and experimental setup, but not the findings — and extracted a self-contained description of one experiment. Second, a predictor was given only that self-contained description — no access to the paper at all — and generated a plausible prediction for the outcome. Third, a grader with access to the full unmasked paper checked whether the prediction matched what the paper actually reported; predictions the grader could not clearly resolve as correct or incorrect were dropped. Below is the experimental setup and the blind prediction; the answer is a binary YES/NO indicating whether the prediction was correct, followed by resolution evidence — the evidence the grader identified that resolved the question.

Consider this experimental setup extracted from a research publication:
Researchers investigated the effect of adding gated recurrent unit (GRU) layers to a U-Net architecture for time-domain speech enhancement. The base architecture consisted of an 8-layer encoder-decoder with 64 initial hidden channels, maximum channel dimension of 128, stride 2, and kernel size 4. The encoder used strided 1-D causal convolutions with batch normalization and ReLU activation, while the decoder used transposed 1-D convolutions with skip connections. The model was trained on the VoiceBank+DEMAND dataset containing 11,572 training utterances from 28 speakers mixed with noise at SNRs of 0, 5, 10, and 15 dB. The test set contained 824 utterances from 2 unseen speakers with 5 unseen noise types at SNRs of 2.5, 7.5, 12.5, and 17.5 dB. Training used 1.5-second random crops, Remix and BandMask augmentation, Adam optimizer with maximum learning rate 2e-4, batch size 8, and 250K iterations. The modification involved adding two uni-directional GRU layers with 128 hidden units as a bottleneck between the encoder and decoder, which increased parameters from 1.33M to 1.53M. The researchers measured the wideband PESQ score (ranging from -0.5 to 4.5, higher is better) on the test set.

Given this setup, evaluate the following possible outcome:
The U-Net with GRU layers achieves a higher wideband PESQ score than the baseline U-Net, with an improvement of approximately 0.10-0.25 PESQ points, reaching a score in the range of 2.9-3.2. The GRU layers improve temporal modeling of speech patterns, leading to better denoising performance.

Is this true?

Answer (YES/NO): NO